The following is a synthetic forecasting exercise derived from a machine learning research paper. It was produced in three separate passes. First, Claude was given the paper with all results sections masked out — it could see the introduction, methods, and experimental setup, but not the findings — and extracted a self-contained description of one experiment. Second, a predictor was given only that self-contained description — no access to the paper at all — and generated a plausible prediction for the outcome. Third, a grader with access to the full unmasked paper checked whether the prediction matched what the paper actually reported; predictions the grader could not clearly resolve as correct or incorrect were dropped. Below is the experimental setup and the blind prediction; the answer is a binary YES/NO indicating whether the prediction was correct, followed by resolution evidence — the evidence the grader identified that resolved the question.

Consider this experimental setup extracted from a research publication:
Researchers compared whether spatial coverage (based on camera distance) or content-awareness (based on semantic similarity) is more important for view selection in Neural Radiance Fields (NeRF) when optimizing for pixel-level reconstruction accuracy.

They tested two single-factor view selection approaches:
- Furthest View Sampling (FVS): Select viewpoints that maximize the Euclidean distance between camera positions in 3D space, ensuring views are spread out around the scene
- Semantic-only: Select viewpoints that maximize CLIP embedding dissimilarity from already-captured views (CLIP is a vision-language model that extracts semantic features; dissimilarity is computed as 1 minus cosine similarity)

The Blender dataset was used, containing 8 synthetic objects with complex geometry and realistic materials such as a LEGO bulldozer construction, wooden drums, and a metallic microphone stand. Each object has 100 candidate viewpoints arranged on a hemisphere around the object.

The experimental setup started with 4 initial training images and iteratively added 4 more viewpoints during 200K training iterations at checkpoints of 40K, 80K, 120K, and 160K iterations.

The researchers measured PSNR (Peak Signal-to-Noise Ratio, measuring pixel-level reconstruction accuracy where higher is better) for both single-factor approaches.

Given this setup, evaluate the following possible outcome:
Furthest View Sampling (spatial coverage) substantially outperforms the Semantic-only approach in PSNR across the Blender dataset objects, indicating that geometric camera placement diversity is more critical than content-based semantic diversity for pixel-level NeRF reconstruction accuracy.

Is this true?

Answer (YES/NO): NO